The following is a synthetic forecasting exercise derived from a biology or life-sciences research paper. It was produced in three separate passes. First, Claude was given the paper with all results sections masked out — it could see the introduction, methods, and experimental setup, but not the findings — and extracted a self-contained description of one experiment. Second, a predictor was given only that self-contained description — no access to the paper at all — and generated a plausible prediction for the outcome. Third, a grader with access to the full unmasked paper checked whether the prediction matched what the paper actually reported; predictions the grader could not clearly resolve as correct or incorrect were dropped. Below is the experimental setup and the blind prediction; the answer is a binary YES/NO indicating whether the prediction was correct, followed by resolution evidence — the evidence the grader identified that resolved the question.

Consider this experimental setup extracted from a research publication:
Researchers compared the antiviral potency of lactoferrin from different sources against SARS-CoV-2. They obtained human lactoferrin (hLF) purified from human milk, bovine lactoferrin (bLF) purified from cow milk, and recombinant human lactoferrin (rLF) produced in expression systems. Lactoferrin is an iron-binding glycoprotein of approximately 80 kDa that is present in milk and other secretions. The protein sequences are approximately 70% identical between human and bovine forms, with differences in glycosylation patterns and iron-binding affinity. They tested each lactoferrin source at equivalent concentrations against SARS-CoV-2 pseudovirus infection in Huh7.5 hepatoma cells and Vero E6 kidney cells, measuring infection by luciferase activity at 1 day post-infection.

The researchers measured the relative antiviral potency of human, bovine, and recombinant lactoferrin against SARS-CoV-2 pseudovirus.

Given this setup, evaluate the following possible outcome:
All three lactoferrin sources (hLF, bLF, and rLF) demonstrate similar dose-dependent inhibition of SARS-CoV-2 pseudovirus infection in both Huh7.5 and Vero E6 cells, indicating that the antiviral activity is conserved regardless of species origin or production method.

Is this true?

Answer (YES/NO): NO